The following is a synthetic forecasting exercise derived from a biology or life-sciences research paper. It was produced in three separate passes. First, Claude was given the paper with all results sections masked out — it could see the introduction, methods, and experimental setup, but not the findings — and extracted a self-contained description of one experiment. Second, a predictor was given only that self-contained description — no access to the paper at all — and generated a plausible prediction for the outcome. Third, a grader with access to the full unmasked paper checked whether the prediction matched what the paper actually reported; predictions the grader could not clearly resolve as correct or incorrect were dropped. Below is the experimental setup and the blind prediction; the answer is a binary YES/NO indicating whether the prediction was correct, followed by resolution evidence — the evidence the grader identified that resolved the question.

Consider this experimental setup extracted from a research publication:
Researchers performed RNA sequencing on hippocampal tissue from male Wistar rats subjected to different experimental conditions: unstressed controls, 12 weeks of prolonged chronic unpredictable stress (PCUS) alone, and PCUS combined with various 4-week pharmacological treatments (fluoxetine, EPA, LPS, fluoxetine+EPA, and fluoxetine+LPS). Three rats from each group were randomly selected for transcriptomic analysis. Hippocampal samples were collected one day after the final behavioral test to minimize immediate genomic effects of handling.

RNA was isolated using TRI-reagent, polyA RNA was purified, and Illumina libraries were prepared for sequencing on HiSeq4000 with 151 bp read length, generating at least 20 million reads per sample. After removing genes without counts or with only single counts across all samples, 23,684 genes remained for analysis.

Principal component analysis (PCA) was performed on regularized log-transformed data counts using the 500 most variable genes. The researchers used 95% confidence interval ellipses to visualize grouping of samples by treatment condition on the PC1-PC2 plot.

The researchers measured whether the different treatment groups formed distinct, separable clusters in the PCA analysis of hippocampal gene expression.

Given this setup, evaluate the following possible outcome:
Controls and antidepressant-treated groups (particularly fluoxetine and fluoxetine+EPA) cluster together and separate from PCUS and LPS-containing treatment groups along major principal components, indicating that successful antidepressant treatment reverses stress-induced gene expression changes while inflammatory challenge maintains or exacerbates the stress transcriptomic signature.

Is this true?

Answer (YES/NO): NO